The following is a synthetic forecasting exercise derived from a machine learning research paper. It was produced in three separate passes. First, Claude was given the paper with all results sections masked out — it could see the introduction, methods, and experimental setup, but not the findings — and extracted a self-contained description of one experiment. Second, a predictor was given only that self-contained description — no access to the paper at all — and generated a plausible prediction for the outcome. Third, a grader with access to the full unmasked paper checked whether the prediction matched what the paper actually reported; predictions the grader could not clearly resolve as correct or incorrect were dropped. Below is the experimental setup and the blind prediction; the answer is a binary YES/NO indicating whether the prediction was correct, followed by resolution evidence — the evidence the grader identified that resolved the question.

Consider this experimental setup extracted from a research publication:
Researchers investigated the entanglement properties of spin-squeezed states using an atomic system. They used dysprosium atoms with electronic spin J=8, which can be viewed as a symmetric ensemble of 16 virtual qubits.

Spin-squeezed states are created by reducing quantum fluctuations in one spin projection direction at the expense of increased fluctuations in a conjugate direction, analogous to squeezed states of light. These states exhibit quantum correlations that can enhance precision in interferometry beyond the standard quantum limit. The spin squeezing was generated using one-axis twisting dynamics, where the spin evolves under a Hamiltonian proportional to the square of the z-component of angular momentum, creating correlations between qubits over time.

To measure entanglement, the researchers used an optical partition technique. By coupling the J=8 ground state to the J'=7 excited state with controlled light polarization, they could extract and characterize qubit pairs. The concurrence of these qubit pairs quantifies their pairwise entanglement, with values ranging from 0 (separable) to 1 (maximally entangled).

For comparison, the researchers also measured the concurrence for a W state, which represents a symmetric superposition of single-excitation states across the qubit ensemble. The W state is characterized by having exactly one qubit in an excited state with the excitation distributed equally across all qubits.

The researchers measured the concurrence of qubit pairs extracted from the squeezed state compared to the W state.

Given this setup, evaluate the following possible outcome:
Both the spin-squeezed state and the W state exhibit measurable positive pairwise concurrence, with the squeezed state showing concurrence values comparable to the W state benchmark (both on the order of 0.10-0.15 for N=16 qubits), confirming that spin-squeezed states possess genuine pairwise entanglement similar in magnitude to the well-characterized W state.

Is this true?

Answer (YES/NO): NO